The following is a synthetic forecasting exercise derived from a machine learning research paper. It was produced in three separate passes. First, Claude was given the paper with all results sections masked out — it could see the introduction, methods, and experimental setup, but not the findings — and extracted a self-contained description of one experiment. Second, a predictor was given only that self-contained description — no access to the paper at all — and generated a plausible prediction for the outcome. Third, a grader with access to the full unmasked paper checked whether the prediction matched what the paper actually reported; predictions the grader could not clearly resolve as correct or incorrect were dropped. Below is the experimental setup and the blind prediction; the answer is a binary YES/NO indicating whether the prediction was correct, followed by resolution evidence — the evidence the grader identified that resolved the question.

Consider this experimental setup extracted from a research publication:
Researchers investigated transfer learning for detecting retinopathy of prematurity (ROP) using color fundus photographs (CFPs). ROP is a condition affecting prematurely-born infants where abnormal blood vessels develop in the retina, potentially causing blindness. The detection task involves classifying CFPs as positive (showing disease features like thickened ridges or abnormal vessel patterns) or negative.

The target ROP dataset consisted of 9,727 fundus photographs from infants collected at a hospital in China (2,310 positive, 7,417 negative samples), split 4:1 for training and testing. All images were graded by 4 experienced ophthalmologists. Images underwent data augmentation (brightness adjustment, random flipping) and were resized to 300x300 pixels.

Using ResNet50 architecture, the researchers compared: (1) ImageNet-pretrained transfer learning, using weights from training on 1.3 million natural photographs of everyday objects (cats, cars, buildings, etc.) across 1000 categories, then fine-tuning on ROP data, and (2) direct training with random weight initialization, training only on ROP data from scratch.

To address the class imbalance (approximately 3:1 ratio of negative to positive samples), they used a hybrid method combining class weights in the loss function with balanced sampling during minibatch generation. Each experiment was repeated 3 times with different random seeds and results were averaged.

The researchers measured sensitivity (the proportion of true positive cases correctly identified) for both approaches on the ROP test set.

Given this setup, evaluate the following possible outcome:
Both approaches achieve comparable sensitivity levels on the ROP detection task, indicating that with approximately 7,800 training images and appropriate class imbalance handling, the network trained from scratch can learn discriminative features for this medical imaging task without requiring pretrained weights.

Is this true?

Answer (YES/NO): NO